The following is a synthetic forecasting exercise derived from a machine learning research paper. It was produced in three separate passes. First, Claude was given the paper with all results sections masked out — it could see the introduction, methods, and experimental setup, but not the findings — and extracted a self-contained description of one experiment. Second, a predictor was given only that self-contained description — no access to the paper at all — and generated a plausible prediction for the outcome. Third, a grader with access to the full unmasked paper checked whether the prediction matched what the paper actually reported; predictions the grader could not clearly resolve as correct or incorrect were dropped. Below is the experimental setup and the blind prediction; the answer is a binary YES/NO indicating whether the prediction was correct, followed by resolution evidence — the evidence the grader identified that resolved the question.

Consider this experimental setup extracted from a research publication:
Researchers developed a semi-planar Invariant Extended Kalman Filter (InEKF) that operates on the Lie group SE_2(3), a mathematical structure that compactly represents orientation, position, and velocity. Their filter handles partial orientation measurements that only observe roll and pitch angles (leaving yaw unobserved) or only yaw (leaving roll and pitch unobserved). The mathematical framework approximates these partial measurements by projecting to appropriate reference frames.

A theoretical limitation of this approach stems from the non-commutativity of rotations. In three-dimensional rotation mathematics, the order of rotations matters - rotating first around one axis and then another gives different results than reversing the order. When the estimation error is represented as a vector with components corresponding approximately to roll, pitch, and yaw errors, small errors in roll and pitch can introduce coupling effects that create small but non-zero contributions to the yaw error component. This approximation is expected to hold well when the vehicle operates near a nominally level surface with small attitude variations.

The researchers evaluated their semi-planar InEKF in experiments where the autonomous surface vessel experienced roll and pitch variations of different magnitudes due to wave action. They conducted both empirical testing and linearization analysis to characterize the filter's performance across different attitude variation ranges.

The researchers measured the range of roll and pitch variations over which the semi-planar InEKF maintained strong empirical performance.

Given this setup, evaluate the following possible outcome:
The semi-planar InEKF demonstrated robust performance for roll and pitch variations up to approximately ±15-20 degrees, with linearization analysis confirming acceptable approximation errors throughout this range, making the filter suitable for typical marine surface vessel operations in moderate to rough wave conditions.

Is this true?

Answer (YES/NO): NO